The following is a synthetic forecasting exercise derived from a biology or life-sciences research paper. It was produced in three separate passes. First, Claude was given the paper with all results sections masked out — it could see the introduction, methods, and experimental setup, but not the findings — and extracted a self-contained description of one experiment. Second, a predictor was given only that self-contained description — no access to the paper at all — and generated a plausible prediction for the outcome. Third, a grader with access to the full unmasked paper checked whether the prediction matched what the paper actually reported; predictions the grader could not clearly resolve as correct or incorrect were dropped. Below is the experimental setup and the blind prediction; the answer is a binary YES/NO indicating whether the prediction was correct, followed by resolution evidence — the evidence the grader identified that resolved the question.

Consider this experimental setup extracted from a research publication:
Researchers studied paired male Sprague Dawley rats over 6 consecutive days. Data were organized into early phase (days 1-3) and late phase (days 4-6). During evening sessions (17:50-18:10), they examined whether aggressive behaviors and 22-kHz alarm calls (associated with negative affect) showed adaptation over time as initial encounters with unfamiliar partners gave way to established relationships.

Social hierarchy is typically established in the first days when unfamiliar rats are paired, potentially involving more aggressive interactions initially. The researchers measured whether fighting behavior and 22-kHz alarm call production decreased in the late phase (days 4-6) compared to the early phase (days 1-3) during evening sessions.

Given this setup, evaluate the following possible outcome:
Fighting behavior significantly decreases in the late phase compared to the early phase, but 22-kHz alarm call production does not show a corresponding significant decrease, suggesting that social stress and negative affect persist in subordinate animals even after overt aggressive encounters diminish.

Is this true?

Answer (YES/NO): NO